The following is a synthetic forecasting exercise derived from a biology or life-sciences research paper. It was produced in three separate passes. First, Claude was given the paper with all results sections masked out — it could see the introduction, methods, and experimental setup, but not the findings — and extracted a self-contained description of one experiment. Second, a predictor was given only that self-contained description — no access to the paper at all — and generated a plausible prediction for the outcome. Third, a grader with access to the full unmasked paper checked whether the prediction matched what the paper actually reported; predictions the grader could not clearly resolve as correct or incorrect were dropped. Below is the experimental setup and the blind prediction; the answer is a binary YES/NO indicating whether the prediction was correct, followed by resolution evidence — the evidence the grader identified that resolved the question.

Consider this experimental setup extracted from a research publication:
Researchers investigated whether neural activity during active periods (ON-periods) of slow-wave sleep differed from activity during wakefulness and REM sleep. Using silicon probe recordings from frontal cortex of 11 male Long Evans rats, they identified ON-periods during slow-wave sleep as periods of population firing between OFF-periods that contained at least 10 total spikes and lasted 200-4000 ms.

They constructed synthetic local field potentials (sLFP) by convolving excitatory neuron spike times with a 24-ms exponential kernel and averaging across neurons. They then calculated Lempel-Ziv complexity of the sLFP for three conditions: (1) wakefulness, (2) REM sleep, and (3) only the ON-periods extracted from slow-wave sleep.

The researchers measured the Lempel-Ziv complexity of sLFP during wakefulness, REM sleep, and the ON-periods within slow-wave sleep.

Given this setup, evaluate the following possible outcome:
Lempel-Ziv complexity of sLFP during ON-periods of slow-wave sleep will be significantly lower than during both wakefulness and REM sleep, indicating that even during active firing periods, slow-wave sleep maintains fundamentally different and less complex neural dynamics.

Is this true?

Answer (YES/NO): NO